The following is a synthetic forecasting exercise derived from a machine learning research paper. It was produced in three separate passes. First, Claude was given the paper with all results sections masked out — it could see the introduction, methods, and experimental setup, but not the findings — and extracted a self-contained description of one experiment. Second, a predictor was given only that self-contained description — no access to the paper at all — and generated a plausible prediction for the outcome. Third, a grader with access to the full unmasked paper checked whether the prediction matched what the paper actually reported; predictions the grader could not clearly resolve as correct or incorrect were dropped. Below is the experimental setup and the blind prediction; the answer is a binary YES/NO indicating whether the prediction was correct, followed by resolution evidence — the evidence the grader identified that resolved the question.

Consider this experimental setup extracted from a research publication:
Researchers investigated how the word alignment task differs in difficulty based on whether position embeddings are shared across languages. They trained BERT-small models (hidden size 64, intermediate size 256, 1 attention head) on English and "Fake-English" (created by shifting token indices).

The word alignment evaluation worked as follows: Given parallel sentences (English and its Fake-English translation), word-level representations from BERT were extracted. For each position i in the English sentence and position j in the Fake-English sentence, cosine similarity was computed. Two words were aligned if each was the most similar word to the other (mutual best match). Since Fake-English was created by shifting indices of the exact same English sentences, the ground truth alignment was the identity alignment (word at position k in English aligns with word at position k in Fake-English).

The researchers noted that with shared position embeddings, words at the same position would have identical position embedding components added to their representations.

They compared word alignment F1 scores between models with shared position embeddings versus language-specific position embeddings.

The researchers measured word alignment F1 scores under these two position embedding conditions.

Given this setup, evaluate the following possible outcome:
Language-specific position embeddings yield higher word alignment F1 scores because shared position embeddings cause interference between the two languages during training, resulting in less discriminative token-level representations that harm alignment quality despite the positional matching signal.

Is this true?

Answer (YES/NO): NO